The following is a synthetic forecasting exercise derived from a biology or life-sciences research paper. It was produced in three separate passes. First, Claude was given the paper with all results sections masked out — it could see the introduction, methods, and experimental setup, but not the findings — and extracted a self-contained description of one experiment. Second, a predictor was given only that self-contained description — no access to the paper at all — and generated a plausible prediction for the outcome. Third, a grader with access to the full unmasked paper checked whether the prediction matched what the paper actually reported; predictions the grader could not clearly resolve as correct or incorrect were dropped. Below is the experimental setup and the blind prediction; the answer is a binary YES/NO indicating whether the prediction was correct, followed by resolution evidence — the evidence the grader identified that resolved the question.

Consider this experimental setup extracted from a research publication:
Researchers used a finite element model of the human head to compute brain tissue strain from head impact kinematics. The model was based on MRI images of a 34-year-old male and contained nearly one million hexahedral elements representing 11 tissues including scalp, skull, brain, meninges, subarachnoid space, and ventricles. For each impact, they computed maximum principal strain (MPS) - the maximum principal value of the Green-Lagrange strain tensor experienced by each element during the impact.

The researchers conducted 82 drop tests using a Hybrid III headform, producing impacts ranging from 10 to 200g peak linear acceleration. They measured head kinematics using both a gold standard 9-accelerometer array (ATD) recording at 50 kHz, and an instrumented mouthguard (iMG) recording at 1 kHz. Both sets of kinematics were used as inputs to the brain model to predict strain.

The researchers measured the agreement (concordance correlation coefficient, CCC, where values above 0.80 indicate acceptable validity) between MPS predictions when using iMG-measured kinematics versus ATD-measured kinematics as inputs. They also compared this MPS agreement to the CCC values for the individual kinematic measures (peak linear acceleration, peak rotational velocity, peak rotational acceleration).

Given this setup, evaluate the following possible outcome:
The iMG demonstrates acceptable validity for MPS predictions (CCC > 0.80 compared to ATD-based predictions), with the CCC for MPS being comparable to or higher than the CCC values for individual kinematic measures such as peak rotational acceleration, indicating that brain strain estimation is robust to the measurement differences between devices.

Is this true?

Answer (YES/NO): YES